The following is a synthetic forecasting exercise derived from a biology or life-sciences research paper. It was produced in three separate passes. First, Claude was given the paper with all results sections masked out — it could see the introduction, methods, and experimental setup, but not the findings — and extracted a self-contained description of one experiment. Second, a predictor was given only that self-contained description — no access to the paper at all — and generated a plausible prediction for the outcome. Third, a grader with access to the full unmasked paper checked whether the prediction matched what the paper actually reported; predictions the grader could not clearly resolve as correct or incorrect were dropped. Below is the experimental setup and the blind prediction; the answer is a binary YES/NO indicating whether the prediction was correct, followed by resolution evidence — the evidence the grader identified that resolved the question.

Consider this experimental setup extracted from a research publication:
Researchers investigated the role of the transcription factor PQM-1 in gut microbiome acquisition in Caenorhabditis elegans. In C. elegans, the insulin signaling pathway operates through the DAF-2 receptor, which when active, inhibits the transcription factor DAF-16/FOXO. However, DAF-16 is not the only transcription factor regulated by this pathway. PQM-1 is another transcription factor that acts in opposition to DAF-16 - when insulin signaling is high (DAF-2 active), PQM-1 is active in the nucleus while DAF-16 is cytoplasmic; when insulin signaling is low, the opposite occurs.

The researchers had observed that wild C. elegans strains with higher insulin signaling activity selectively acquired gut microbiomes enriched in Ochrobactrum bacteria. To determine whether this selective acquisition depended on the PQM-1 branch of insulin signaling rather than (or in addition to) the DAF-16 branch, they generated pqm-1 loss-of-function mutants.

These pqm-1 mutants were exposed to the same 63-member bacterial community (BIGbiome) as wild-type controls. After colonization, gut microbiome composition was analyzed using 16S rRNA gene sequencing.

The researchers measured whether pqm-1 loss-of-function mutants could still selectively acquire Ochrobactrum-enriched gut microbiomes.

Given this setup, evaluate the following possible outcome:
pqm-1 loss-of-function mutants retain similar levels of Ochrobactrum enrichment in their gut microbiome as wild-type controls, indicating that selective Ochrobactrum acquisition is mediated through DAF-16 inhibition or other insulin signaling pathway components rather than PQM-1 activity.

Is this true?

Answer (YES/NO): NO